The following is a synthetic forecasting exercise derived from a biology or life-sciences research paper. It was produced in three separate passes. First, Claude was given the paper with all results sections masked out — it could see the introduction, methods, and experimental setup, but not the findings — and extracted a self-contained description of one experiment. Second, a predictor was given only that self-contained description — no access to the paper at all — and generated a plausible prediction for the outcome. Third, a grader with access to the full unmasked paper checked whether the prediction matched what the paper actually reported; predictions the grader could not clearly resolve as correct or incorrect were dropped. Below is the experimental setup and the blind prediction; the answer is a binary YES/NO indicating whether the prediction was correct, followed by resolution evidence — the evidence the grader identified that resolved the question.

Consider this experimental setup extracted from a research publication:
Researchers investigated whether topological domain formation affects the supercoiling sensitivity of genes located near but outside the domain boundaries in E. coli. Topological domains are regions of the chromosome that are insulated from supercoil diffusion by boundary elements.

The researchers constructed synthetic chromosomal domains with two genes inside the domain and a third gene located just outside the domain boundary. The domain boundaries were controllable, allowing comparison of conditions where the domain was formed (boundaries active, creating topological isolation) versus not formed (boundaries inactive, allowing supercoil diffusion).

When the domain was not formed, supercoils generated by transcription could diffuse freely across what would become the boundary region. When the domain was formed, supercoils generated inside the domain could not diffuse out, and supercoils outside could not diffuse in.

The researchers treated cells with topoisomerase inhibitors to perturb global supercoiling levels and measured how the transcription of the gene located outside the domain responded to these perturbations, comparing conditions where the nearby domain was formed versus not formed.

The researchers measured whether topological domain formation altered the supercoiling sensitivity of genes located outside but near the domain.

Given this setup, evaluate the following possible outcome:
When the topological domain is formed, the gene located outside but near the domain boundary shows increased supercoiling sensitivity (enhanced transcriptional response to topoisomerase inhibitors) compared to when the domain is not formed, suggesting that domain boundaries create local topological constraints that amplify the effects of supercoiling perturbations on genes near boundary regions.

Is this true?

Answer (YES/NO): NO